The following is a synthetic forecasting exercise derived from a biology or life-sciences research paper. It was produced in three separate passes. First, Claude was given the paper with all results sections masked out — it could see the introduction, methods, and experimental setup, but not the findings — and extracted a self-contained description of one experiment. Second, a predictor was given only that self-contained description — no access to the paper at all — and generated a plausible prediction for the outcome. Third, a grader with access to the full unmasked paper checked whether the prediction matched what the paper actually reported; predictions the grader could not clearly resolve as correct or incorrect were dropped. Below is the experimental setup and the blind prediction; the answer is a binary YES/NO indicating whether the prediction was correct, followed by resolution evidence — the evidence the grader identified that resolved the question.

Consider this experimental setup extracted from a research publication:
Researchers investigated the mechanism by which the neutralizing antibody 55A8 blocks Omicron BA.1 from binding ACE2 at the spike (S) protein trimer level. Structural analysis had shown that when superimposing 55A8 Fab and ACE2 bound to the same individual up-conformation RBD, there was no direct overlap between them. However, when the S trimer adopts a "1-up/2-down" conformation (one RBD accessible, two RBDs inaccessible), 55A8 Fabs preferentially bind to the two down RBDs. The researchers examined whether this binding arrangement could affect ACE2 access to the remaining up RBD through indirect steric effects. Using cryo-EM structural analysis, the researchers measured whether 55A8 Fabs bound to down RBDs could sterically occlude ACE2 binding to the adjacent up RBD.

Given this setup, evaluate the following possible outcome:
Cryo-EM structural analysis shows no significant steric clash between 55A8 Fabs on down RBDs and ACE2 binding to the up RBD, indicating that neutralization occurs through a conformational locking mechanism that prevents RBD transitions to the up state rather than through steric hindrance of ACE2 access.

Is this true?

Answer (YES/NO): NO